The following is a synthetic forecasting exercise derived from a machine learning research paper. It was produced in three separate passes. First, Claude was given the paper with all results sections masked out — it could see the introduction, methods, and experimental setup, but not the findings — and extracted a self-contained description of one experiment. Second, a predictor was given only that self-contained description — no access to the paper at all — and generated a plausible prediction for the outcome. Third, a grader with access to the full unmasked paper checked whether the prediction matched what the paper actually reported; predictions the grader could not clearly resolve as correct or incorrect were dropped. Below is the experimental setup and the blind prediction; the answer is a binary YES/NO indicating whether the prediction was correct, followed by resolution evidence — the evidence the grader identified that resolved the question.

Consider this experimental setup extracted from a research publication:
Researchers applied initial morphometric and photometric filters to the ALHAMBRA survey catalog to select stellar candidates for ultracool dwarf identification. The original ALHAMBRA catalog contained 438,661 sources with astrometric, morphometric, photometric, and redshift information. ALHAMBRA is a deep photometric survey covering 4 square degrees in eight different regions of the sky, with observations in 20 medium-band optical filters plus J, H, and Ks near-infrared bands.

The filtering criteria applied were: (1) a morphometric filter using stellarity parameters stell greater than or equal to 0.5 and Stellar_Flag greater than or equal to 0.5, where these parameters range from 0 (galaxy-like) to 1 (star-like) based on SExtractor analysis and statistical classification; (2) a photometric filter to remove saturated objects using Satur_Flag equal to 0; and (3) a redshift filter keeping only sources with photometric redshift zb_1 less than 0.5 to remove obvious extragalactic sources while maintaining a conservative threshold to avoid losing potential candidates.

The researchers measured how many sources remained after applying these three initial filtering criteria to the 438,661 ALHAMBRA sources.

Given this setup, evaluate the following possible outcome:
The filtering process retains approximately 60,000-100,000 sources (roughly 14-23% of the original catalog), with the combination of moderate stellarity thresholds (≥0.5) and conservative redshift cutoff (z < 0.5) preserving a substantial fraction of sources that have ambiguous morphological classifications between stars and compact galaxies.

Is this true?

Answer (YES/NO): NO